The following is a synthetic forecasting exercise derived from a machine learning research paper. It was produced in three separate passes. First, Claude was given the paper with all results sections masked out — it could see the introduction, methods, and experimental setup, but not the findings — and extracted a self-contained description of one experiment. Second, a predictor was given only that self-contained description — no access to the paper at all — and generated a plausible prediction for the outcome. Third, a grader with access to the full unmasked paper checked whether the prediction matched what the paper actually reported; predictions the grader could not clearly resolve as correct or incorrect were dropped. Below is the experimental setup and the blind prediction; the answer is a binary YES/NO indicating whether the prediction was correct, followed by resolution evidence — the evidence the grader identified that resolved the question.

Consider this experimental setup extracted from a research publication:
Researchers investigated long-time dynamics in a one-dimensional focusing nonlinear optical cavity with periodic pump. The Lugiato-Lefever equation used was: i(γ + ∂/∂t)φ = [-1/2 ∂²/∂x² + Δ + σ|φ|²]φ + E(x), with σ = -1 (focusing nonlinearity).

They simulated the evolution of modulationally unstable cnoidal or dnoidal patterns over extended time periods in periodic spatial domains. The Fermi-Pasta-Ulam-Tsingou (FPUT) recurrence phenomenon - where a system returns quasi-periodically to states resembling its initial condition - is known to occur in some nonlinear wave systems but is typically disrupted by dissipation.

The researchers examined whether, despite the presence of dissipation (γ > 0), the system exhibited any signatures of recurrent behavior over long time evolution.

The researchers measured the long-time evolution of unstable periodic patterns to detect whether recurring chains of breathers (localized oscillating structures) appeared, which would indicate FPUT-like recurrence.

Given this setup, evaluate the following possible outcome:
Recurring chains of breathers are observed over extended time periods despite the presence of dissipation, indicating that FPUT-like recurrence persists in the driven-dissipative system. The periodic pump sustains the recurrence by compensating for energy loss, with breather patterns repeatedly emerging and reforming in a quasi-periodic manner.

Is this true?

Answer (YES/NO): YES